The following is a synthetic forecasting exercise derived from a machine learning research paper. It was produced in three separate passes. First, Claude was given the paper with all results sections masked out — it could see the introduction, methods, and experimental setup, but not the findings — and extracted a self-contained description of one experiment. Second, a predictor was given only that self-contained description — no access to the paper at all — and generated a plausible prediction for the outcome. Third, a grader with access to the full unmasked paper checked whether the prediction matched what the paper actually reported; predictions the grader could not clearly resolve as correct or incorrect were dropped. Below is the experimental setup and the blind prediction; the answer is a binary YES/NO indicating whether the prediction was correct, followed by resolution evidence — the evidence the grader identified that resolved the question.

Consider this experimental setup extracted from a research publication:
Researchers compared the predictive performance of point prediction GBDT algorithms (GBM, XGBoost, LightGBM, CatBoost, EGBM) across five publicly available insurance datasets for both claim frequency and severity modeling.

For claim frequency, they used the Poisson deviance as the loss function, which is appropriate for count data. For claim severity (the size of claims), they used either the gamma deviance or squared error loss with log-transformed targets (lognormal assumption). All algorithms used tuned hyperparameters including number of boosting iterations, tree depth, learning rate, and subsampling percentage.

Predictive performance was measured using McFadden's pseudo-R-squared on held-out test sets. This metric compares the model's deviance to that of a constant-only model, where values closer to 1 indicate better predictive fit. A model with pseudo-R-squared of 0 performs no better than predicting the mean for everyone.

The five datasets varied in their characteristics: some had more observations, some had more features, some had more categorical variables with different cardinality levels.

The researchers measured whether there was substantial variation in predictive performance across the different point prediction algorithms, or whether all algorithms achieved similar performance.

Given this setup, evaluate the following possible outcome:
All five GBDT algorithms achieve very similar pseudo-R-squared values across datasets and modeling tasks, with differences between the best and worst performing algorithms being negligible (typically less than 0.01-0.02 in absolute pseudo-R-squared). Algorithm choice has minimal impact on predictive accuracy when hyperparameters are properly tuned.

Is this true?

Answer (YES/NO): NO